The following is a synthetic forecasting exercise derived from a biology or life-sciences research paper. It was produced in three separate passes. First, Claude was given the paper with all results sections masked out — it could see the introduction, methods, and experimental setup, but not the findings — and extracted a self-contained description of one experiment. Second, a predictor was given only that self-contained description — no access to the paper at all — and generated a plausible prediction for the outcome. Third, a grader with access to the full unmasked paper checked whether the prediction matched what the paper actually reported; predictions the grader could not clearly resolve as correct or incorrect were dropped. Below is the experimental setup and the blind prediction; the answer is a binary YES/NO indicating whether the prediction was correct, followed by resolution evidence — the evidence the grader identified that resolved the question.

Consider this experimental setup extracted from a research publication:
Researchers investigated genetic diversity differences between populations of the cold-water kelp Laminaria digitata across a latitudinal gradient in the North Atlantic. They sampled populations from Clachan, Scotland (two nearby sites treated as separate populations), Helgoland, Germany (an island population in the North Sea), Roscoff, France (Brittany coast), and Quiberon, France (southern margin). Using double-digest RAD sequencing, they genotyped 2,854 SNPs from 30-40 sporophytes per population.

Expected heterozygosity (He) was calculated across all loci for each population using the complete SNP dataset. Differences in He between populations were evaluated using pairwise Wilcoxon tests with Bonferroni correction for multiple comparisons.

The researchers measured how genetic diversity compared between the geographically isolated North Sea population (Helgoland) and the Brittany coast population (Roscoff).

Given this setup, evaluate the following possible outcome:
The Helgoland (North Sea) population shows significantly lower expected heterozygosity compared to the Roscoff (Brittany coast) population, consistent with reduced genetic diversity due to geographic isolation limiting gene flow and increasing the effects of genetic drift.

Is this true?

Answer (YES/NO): YES